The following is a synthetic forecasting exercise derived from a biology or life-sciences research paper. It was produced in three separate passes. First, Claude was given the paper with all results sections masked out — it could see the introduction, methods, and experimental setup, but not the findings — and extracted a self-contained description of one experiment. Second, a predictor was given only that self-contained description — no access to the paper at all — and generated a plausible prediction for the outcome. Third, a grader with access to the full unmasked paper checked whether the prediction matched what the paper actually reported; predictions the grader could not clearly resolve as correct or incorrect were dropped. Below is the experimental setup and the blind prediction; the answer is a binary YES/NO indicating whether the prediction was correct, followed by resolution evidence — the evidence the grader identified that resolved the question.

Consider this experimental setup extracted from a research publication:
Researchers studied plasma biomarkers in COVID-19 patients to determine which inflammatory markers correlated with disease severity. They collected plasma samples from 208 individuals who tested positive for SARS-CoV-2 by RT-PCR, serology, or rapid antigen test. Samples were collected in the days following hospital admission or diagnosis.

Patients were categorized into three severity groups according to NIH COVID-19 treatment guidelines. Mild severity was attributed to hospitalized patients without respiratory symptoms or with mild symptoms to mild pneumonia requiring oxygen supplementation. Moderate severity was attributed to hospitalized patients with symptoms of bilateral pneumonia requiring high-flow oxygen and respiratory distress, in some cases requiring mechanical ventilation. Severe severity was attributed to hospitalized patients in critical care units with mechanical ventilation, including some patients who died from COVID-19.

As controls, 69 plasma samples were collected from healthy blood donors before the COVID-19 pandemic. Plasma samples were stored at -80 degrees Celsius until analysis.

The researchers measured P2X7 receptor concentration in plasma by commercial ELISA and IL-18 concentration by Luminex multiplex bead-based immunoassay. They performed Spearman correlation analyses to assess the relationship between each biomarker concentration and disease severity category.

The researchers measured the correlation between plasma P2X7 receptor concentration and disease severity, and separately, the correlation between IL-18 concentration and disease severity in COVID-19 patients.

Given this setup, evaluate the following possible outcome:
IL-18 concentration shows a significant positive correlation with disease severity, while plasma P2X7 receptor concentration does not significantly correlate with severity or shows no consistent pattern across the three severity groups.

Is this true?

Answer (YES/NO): NO